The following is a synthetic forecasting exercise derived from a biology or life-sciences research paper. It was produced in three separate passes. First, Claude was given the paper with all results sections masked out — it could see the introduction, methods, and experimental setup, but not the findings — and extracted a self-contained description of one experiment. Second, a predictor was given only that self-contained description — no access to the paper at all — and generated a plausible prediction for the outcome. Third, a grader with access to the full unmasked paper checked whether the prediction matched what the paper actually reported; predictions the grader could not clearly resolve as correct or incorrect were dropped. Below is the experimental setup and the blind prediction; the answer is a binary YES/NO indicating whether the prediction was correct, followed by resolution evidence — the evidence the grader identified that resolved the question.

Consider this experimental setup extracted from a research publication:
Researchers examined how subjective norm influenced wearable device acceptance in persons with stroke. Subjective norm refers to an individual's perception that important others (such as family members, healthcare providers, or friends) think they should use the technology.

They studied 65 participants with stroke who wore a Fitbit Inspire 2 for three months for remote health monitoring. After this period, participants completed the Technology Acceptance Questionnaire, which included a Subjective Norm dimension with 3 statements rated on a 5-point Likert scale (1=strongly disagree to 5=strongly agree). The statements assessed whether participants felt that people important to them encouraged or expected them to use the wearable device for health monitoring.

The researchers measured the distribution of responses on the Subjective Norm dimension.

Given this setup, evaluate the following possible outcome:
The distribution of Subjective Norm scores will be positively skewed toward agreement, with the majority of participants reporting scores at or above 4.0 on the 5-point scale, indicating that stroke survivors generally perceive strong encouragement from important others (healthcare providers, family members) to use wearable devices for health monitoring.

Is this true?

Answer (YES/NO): YES